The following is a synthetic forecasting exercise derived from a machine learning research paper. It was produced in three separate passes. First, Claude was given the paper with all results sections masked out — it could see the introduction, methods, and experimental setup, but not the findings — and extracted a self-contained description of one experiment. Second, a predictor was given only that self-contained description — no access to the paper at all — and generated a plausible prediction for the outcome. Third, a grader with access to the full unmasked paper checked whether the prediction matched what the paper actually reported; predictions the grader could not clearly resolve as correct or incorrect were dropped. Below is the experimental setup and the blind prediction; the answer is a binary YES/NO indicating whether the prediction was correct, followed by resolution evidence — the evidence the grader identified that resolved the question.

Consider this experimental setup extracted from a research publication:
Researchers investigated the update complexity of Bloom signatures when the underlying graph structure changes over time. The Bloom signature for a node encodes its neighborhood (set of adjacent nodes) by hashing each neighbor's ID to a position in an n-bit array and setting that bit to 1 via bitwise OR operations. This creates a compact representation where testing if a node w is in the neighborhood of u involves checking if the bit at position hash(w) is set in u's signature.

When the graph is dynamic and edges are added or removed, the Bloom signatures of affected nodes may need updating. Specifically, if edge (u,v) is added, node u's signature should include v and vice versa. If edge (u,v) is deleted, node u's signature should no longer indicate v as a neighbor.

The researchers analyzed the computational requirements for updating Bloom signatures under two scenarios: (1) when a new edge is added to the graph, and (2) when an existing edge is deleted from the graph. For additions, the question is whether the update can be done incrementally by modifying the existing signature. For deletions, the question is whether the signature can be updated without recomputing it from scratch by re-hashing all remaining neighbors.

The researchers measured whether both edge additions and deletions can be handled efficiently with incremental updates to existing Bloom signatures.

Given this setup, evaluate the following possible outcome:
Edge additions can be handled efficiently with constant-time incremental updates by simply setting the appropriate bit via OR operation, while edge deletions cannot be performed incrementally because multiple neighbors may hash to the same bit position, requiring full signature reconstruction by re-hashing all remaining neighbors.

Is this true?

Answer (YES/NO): YES